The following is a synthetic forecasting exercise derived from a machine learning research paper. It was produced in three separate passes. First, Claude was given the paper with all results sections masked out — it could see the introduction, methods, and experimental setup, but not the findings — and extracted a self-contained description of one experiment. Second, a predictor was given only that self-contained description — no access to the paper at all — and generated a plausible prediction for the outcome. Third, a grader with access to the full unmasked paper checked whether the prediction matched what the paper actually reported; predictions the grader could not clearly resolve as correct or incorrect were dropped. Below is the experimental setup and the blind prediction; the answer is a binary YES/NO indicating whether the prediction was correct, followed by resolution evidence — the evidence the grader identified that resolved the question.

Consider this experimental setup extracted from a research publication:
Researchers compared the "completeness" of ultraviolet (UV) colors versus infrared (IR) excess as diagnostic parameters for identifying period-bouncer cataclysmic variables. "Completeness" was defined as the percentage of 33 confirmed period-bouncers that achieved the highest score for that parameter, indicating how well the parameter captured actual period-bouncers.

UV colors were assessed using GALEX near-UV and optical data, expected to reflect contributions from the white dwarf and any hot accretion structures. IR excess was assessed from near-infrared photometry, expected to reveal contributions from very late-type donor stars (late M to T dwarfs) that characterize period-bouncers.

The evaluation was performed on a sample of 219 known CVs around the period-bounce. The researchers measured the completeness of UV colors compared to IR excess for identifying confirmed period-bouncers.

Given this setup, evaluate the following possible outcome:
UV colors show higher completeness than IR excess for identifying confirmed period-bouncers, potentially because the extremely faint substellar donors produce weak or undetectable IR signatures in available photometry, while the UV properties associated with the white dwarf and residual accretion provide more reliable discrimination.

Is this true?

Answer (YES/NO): NO